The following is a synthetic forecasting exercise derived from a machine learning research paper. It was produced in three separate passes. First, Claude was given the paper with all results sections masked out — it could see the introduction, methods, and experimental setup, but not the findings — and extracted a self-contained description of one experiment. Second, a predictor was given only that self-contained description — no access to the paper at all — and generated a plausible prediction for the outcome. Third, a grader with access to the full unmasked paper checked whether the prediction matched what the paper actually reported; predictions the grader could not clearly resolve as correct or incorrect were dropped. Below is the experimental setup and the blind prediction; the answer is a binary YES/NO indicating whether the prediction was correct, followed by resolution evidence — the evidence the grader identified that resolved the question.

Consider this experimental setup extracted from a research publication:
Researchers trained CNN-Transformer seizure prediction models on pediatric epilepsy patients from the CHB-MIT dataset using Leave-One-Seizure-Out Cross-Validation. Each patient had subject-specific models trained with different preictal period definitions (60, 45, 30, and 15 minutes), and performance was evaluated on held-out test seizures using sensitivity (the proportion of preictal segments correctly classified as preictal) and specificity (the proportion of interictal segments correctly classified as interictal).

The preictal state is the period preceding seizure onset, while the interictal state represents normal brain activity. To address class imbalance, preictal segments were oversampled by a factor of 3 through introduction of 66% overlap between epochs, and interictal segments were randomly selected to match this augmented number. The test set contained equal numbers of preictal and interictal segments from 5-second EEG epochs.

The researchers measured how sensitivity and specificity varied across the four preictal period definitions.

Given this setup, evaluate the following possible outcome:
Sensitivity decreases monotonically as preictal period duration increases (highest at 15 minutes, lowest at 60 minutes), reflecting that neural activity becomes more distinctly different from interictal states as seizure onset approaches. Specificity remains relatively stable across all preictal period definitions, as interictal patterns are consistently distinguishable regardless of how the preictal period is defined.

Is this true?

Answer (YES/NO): NO